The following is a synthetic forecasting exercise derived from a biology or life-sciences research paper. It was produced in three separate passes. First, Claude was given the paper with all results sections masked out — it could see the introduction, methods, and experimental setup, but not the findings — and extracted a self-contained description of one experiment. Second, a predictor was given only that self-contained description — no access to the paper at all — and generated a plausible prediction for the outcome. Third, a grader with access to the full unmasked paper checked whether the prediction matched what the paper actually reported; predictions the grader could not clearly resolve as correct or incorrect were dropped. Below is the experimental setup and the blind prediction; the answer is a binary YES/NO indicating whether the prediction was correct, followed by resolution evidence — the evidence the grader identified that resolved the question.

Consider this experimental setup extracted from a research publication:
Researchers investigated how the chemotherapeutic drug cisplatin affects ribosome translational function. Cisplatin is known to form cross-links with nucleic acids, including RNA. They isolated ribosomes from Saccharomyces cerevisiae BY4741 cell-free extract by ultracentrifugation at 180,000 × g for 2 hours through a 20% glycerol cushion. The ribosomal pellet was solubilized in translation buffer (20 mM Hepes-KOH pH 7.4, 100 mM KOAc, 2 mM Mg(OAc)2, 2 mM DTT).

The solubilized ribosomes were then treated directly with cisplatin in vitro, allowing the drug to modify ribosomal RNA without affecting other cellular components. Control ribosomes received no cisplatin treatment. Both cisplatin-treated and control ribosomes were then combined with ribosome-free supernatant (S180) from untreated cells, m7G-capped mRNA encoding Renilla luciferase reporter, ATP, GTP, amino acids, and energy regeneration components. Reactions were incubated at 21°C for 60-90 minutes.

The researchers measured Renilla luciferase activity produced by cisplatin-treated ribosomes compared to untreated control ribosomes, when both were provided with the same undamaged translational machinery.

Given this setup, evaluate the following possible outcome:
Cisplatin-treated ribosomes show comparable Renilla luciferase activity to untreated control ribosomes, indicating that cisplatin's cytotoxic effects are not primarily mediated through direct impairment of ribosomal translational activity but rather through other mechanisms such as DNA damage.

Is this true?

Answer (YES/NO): NO